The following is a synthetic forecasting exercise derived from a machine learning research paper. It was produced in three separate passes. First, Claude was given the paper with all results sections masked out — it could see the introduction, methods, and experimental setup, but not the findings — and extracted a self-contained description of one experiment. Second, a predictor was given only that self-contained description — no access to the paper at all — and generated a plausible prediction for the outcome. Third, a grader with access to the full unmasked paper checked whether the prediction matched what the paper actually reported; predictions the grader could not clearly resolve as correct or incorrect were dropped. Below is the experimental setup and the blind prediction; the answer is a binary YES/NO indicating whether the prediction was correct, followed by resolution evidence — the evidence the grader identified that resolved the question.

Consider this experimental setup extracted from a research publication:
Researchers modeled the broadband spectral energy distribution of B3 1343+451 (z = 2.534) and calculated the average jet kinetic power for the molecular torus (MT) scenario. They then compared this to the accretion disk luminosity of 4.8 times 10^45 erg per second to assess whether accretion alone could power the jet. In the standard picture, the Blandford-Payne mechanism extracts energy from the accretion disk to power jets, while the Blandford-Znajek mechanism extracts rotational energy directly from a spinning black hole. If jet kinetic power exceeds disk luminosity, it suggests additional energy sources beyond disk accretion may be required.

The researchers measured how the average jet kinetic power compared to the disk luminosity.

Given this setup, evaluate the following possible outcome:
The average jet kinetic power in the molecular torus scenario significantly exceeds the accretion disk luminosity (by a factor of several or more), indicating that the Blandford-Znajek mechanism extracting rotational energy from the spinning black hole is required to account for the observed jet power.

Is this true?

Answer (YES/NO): YES